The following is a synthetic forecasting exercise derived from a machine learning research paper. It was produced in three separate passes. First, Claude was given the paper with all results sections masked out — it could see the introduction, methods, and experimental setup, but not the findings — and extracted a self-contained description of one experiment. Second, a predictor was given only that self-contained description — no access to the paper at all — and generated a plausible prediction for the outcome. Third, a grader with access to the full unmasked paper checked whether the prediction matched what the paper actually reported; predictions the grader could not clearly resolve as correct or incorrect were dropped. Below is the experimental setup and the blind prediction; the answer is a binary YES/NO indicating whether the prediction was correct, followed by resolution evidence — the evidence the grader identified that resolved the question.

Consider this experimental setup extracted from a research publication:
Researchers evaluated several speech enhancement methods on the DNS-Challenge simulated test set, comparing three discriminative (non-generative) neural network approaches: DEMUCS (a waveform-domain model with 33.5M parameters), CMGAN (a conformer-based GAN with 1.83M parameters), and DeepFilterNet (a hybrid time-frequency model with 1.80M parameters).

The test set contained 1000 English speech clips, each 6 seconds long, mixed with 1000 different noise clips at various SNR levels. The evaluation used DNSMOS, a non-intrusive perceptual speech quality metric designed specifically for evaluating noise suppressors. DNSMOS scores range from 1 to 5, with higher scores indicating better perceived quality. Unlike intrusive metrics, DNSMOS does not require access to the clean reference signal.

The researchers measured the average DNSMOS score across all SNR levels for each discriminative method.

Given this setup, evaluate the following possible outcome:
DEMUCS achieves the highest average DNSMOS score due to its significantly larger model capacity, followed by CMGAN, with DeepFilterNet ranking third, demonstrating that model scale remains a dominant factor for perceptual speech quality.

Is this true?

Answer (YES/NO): NO